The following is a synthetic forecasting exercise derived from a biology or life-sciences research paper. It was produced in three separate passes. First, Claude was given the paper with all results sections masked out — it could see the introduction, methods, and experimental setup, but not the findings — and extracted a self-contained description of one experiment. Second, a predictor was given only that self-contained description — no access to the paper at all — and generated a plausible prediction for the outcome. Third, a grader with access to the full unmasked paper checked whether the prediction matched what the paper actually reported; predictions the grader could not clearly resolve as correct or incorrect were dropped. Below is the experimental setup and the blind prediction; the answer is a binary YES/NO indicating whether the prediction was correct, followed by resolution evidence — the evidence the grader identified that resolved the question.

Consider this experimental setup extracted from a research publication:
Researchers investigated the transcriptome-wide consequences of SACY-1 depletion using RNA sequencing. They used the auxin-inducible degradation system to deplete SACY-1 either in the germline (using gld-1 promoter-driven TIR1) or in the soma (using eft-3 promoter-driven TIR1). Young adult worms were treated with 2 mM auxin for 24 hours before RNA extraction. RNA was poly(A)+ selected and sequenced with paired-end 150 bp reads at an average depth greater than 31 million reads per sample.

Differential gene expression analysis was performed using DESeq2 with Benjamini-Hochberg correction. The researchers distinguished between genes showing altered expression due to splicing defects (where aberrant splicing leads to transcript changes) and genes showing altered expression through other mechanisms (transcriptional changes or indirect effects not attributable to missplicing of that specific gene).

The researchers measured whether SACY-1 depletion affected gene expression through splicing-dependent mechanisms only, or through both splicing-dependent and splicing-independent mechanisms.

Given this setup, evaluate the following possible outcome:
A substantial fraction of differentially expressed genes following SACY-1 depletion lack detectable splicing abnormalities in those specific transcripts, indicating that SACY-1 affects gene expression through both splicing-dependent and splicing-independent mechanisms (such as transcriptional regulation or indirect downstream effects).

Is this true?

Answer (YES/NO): YES